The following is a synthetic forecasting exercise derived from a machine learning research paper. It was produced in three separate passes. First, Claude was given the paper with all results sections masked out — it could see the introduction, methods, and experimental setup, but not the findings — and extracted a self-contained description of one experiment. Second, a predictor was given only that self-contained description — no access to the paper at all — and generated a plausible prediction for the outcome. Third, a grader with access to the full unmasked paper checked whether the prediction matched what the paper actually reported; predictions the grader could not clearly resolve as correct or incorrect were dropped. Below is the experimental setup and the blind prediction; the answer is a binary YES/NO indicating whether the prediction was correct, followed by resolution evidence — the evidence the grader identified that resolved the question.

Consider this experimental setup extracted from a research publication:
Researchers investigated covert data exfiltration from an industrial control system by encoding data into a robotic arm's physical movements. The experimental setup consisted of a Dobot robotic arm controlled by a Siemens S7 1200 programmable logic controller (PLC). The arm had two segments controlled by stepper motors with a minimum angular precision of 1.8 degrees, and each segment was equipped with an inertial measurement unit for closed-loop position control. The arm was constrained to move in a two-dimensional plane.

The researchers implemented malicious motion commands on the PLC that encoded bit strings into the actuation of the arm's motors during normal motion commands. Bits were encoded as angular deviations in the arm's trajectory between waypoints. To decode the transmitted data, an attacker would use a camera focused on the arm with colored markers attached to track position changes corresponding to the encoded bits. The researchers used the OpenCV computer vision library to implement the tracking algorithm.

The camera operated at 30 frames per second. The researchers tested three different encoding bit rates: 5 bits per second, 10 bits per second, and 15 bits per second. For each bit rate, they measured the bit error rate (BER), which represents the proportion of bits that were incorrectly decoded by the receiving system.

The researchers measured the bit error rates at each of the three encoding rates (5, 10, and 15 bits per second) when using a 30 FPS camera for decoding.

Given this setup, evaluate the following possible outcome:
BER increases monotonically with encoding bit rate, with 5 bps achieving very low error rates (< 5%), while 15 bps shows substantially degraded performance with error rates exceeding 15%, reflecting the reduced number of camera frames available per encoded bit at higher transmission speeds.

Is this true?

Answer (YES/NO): YES